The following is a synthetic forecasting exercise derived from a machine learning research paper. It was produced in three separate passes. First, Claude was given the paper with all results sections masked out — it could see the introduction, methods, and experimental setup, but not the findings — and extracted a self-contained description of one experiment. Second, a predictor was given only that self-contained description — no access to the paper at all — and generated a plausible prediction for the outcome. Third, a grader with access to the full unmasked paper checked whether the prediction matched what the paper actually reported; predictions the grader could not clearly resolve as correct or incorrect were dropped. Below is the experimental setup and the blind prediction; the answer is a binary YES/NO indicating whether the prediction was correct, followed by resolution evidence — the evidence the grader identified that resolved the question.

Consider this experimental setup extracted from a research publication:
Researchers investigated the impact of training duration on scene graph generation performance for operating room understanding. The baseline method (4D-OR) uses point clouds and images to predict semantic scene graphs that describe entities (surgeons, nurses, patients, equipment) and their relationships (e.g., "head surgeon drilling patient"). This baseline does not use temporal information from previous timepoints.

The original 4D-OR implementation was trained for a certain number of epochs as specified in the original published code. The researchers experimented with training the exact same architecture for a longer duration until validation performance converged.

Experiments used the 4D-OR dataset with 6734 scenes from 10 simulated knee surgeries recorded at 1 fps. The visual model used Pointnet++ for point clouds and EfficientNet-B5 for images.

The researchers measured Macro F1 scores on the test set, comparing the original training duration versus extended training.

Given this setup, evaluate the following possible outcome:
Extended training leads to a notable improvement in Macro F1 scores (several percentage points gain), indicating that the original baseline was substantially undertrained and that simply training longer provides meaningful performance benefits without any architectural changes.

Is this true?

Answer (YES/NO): YES